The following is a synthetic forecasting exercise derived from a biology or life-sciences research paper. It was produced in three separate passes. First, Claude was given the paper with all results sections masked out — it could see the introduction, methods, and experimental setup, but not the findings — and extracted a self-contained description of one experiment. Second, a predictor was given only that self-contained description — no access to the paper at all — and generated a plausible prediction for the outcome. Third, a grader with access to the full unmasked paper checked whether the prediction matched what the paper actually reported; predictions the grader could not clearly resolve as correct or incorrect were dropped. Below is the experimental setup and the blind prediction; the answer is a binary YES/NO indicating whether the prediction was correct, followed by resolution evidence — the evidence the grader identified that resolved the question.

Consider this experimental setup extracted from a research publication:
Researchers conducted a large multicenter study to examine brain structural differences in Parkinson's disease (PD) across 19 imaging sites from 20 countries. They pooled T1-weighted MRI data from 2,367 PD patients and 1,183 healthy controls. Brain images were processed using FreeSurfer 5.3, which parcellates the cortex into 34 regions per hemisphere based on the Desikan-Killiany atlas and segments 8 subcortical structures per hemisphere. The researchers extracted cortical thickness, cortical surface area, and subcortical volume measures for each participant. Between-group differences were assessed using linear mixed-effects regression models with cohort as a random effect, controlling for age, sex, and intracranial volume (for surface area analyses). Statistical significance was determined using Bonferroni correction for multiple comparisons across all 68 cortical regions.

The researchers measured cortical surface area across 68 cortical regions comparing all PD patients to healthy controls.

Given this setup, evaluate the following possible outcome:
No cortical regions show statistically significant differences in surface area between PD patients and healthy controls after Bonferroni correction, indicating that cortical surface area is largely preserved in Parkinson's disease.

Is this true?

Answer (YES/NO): NO